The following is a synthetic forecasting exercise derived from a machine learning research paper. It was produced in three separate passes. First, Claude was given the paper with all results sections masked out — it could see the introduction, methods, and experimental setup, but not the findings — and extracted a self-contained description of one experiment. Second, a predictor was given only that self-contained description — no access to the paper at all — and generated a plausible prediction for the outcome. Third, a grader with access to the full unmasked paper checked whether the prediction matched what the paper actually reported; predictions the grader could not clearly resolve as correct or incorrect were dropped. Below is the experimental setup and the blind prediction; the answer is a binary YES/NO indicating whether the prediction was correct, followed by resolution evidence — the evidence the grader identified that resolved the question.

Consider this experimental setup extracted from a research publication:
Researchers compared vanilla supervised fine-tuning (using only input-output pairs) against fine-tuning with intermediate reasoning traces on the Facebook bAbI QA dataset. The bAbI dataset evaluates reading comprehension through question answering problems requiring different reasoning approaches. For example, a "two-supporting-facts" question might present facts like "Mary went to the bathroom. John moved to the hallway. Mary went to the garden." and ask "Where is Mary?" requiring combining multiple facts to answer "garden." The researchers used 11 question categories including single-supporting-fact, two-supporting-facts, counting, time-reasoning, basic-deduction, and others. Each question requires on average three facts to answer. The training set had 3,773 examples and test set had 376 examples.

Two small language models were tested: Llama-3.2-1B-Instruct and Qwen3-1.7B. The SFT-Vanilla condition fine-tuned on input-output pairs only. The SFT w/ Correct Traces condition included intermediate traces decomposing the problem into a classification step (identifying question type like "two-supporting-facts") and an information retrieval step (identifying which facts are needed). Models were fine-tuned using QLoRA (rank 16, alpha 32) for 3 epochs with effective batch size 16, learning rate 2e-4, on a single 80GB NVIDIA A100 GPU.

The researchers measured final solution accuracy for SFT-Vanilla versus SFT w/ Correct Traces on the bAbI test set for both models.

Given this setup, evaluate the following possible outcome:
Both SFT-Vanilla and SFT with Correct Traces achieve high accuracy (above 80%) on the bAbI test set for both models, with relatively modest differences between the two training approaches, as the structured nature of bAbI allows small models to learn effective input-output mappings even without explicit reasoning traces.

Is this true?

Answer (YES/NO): YES